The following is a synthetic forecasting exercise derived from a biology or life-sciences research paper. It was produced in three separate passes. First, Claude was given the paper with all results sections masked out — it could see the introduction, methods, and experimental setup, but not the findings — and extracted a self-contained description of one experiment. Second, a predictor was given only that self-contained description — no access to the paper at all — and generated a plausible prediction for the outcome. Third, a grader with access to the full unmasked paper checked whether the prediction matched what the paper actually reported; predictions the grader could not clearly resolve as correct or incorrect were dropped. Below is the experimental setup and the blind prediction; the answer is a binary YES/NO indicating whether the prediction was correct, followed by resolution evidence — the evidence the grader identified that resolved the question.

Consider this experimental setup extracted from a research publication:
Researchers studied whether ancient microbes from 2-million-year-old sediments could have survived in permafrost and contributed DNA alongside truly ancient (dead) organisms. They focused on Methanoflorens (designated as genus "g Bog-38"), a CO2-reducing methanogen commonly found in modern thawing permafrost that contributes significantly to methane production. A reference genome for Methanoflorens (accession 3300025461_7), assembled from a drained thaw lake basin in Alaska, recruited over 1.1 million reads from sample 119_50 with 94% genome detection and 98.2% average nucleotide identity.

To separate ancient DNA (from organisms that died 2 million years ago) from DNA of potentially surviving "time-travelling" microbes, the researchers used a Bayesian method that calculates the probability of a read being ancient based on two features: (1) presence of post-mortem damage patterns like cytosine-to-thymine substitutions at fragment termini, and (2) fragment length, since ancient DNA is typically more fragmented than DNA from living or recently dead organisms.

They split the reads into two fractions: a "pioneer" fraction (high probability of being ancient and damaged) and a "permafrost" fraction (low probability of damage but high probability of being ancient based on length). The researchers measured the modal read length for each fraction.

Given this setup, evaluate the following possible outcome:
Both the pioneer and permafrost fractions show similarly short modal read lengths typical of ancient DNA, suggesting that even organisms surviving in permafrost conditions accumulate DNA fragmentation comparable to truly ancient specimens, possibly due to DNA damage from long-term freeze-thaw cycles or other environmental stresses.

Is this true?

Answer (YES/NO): NO